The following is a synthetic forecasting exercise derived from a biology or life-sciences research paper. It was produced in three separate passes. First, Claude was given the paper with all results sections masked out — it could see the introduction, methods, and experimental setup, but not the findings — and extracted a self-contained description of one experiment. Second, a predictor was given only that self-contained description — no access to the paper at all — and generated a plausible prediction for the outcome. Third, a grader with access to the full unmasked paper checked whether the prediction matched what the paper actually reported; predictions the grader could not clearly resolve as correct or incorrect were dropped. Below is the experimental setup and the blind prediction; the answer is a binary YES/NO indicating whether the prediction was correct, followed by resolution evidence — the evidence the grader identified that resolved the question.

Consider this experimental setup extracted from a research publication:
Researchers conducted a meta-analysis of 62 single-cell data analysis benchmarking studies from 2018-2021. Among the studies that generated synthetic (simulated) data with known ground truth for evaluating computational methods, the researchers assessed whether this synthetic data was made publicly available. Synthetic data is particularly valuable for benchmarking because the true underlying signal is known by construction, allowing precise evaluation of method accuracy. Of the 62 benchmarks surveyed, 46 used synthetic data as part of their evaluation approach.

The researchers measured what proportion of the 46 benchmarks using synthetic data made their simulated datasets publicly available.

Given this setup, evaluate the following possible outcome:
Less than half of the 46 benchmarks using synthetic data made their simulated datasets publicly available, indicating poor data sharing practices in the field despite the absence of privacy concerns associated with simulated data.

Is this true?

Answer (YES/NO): YES